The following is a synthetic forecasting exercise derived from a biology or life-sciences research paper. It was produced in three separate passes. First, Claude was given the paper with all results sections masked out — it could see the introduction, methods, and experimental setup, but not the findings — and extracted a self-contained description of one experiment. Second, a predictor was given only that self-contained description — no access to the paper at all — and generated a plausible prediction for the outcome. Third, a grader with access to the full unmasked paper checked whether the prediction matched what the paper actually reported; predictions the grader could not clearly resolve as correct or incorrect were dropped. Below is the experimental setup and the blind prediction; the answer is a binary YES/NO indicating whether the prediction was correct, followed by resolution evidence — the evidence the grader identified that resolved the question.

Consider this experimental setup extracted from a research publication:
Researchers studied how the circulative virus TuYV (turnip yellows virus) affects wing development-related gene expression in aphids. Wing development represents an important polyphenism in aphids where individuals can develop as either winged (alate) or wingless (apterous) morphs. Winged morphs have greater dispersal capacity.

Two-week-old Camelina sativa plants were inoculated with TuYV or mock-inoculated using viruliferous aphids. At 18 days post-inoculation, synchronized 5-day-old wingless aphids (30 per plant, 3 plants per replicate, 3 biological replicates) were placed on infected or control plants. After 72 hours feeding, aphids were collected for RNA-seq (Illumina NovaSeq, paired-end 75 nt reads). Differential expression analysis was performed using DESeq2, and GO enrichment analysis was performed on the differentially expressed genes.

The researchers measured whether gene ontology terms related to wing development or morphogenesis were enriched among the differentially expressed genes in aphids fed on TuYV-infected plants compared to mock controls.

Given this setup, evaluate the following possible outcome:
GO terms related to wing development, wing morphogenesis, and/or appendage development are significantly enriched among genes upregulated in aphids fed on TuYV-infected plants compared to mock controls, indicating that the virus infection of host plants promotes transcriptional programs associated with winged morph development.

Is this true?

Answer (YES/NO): NO